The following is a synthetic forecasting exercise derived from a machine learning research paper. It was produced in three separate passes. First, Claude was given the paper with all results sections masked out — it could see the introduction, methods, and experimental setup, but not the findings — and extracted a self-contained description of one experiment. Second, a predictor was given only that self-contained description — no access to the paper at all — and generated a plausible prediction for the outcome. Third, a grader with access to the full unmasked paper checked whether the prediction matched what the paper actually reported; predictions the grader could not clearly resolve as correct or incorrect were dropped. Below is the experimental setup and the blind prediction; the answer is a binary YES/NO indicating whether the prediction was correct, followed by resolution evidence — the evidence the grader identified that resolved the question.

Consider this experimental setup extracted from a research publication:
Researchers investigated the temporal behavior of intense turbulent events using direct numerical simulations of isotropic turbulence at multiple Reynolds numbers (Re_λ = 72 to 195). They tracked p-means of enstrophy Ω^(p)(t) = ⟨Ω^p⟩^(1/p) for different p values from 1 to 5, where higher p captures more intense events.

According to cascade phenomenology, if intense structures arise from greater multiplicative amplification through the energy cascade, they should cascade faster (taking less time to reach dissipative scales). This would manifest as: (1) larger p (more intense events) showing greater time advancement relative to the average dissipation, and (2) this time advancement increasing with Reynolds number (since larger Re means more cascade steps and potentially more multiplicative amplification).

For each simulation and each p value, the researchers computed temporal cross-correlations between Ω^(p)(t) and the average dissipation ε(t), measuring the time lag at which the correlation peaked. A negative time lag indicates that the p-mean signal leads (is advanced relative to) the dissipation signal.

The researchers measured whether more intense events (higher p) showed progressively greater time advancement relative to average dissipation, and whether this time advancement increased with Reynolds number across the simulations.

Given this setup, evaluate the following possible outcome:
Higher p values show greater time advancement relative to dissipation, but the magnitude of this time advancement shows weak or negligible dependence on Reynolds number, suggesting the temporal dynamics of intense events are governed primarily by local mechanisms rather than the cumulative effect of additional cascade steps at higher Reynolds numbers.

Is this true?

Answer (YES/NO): NO